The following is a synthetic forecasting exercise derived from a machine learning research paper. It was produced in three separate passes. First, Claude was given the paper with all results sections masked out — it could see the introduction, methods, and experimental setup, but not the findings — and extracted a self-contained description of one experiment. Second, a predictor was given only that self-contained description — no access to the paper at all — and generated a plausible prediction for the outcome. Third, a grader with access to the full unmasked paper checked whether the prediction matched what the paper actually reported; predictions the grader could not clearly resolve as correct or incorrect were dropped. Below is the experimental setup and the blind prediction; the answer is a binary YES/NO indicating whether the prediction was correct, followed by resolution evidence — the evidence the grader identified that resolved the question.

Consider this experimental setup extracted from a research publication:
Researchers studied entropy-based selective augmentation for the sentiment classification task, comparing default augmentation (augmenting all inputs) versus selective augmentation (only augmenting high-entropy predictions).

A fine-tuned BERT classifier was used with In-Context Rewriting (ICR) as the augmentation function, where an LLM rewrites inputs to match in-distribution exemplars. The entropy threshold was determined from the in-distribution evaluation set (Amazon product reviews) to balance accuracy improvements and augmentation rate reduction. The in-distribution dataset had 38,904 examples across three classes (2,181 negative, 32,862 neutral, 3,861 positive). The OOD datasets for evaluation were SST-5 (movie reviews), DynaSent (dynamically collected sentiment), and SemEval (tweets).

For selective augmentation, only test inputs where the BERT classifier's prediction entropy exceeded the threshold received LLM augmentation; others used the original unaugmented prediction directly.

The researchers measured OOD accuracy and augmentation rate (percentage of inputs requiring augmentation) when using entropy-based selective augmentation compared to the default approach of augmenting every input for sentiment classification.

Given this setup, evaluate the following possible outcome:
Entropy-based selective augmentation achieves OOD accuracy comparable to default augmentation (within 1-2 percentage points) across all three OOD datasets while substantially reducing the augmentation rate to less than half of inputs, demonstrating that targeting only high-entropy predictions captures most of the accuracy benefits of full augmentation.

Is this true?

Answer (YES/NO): NO